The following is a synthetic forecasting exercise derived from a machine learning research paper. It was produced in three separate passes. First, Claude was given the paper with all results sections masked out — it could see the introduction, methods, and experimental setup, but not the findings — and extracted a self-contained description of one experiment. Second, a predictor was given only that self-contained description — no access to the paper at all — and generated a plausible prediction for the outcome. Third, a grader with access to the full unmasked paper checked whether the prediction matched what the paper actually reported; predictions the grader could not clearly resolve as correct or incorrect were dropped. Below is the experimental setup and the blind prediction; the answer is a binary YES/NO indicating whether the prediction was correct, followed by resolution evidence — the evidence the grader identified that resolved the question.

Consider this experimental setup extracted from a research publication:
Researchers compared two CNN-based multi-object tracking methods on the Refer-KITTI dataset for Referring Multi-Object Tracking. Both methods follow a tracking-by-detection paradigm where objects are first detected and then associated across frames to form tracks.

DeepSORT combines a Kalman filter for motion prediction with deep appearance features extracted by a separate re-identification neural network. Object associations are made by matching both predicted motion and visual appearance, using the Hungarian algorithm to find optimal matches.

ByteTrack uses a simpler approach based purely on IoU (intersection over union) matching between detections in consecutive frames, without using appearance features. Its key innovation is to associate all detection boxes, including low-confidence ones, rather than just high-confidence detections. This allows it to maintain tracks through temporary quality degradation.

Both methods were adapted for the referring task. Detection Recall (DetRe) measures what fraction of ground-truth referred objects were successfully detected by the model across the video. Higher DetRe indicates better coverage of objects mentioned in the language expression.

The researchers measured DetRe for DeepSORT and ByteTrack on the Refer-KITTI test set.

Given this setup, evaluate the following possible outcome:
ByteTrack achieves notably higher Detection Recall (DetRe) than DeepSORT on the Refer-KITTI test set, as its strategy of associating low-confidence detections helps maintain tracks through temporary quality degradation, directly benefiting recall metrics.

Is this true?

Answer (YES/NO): NO